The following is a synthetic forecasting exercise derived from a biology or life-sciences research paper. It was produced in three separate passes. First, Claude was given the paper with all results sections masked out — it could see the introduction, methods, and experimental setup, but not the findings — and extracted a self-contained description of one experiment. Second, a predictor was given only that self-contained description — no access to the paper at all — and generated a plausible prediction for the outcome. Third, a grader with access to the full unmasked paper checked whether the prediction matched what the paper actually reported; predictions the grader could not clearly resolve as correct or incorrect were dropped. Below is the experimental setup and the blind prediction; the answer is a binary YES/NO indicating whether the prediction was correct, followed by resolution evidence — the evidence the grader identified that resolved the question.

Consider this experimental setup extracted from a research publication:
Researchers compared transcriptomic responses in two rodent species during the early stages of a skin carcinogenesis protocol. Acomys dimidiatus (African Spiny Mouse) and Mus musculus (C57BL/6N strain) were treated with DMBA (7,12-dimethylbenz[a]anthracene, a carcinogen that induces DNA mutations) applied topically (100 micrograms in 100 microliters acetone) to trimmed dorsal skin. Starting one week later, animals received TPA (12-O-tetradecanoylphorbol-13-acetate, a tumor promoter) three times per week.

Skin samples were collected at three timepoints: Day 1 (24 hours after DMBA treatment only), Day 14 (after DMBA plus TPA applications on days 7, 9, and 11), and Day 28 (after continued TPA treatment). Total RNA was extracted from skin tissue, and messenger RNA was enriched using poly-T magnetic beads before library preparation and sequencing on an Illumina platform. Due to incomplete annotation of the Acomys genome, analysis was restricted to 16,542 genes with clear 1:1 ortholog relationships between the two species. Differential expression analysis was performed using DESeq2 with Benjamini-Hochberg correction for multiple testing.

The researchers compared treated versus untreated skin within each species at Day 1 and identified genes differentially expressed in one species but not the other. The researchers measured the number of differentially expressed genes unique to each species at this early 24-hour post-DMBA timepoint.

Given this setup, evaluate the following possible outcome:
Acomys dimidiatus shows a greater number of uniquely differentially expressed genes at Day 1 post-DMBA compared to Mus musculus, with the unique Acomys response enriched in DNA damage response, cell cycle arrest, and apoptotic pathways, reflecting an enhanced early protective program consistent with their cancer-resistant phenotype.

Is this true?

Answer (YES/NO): NO